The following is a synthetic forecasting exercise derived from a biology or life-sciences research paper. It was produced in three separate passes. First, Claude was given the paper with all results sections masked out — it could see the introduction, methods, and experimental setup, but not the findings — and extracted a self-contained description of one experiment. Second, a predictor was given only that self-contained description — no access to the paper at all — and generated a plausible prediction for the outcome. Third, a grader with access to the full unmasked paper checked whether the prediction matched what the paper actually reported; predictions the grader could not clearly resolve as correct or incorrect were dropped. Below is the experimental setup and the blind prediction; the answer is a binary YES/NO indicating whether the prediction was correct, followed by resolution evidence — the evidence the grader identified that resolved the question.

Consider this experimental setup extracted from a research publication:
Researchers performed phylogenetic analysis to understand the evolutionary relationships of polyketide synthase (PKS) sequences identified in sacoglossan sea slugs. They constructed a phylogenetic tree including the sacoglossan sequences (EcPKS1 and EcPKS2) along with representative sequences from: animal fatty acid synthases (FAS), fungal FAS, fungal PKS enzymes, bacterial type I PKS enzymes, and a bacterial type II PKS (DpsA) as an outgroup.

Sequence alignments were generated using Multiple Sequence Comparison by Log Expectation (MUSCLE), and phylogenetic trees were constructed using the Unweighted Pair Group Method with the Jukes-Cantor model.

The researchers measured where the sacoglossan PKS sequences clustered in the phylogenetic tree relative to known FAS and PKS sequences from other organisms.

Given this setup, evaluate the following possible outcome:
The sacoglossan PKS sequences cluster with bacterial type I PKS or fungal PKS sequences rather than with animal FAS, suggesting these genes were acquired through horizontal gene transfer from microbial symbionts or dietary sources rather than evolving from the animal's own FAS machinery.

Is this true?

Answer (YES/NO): NO